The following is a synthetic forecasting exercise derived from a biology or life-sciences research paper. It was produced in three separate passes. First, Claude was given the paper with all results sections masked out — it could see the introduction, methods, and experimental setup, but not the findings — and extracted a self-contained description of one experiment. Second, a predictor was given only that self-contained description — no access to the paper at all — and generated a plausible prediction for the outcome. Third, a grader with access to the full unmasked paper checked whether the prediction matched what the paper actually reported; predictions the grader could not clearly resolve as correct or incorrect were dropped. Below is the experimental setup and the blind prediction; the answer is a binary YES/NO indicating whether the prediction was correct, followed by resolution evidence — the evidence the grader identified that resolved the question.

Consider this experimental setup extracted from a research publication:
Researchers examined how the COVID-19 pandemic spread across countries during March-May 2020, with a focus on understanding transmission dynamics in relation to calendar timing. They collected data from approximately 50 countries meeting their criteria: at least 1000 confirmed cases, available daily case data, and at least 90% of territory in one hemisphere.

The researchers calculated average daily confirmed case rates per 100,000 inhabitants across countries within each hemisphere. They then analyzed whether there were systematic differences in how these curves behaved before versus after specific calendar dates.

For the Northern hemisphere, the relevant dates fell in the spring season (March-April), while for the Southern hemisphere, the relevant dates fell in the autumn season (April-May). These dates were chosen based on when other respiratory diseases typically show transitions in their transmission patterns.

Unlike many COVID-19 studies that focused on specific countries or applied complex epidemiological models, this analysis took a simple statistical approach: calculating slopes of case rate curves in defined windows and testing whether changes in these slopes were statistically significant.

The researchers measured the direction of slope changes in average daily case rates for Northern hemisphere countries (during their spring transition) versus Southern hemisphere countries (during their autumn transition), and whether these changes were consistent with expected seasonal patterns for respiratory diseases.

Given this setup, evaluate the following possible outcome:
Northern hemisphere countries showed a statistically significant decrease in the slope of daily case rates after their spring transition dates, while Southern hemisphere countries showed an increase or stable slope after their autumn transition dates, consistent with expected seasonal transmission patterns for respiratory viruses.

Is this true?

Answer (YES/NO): YES